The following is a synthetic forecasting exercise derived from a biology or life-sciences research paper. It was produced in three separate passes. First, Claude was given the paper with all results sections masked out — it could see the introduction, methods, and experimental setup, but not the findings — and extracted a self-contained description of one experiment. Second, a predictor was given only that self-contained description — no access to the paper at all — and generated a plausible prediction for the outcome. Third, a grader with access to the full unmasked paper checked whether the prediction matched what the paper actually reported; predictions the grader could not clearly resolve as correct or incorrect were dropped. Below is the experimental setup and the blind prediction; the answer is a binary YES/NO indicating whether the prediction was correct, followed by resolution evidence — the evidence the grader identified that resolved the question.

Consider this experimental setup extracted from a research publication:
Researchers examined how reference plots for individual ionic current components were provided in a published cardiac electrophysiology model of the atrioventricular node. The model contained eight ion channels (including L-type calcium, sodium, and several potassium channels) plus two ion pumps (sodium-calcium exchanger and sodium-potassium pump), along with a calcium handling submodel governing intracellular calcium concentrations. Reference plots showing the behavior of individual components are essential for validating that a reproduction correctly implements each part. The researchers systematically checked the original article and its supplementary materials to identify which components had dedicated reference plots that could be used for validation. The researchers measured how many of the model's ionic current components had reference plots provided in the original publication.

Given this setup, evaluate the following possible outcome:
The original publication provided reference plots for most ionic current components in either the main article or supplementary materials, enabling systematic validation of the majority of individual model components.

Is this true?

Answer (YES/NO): YES